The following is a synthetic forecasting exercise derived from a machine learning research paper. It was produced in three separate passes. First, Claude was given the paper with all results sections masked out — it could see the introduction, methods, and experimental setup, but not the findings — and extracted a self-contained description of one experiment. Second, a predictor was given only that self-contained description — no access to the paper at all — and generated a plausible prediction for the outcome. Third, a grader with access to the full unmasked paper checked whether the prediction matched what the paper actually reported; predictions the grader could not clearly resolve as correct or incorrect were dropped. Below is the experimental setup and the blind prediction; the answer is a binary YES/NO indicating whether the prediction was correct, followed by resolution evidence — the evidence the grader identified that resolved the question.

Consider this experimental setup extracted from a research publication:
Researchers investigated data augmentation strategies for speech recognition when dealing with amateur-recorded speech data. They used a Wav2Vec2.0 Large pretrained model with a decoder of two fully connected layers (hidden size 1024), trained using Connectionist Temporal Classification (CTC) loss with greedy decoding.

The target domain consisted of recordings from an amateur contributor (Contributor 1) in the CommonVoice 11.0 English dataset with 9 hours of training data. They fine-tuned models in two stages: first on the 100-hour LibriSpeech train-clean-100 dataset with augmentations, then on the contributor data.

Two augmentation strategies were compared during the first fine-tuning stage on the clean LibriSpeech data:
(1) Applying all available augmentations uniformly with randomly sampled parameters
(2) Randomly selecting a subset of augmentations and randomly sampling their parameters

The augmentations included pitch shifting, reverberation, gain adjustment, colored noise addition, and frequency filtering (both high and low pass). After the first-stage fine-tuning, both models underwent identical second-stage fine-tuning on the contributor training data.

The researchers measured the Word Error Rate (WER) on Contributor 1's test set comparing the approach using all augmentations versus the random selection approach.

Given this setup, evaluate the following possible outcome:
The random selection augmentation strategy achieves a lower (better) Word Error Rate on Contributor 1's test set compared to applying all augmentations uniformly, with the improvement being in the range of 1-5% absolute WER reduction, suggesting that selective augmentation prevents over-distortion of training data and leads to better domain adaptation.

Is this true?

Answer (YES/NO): NO